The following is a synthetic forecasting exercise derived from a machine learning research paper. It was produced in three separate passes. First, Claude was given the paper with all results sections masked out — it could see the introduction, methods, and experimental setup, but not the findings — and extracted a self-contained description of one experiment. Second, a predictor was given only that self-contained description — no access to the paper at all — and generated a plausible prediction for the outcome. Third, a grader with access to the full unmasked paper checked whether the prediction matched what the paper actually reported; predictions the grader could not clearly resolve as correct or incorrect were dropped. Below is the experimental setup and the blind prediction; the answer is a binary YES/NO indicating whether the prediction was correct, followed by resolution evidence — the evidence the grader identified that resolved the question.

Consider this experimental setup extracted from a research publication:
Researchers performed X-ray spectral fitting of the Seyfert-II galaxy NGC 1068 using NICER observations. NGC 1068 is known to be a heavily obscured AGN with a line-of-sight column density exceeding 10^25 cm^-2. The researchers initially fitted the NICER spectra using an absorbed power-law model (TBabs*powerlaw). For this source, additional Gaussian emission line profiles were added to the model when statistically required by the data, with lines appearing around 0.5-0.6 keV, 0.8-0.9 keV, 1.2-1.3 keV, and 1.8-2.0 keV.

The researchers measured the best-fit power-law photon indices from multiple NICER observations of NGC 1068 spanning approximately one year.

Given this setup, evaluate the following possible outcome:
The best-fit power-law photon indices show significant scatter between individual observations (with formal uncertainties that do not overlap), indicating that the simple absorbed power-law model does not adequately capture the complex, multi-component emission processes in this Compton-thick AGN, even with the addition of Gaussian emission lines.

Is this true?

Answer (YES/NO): YES